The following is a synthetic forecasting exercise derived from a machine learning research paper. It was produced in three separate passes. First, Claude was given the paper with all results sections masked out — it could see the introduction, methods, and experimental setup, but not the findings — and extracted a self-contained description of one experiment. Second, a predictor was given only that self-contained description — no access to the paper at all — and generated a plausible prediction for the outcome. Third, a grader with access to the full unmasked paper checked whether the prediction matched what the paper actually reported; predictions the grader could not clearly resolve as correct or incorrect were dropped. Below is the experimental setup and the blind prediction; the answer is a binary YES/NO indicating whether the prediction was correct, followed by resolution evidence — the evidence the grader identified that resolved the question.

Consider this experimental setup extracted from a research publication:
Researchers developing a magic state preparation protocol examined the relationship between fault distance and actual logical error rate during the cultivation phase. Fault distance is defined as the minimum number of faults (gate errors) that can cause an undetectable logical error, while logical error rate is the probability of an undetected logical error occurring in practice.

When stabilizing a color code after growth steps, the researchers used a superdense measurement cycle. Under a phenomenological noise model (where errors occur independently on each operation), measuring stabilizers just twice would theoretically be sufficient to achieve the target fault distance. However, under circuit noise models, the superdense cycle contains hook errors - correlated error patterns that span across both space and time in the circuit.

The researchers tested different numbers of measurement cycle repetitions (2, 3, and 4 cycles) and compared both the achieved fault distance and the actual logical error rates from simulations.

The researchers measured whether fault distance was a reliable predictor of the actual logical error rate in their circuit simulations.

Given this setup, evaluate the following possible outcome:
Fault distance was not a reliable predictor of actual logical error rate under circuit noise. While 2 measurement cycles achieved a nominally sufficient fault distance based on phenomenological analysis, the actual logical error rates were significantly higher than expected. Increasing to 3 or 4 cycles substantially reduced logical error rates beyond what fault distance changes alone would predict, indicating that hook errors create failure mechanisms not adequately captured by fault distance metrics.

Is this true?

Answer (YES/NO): YES